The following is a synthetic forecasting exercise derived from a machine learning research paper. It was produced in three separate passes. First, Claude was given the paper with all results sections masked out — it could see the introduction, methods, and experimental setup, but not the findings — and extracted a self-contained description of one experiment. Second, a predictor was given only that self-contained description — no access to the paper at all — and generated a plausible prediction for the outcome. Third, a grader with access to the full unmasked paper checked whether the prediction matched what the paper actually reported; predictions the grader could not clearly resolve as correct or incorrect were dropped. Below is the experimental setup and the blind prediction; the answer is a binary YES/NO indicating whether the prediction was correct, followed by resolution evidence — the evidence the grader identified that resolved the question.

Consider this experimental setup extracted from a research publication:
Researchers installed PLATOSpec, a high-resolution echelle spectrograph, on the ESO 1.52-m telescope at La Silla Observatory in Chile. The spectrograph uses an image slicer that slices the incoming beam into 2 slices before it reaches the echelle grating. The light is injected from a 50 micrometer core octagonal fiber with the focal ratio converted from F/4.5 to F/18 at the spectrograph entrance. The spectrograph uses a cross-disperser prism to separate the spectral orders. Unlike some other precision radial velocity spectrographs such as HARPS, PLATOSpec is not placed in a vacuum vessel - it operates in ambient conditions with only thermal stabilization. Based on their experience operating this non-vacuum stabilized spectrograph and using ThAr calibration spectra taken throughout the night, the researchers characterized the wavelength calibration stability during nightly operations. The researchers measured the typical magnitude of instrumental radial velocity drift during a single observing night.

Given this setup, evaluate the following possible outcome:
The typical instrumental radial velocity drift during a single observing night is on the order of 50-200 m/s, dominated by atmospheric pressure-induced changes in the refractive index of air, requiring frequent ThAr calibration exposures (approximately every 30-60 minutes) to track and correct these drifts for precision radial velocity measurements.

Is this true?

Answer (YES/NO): NO